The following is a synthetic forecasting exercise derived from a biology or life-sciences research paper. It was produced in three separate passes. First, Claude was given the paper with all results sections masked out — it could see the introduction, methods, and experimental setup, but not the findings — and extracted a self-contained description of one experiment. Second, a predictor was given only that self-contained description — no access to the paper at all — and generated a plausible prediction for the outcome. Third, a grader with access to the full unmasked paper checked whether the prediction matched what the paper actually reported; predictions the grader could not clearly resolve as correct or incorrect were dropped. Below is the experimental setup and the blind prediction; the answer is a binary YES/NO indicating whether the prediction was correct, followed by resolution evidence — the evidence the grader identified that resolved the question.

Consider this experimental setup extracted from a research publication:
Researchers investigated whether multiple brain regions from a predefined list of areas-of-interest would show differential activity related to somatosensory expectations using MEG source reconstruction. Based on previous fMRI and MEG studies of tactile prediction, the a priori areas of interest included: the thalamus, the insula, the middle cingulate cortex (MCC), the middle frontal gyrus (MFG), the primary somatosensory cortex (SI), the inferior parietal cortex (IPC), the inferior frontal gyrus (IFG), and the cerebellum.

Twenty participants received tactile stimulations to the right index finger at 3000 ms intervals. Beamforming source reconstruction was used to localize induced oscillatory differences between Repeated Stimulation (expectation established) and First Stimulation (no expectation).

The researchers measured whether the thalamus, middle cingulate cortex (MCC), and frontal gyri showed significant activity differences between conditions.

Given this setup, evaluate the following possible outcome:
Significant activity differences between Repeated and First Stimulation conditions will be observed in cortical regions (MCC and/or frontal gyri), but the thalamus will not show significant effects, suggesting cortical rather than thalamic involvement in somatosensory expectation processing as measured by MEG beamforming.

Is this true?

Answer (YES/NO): NO